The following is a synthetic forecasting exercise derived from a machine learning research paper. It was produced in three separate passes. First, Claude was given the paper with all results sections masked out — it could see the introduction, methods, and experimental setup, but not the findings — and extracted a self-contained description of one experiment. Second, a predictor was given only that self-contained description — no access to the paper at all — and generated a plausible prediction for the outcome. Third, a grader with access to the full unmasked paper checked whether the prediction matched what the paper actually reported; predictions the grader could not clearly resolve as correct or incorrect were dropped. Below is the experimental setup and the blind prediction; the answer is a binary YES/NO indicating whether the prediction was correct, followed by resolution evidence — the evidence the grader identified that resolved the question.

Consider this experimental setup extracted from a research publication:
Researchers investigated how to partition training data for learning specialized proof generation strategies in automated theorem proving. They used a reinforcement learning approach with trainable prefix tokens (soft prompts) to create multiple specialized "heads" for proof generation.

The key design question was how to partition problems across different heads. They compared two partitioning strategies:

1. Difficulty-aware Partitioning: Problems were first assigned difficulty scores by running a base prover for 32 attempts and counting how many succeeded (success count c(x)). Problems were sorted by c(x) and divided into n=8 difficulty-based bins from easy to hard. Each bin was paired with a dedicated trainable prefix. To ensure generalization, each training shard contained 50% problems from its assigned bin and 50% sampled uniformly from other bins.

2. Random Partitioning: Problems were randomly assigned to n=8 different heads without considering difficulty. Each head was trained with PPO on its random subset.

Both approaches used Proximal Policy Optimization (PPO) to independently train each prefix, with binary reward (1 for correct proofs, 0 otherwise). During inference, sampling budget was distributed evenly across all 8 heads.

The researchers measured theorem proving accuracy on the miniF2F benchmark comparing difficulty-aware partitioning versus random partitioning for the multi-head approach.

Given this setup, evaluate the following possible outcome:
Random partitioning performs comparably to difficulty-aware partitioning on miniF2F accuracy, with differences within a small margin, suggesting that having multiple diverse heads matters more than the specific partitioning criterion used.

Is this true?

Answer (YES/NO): NO